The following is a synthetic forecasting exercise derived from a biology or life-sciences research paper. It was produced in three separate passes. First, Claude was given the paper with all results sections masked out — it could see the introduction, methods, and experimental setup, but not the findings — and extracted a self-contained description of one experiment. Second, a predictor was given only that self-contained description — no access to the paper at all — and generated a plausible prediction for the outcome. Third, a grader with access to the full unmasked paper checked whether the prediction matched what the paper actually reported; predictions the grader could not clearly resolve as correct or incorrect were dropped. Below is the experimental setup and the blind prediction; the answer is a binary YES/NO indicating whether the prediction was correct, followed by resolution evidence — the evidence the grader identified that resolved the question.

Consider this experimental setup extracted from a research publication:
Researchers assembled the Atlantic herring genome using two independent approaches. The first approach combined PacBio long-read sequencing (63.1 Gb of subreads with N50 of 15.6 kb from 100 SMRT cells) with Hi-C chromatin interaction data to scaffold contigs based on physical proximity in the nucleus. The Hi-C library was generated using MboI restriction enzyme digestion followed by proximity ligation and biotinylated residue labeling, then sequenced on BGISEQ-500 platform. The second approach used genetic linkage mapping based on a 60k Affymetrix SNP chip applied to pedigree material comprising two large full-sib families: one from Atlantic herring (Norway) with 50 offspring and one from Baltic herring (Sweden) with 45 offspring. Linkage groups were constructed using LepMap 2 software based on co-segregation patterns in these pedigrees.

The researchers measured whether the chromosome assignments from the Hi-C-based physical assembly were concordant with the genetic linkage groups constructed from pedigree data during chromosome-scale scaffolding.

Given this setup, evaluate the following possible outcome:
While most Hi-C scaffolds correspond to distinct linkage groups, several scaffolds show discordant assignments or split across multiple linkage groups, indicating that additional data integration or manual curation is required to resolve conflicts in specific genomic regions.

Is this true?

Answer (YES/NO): NO